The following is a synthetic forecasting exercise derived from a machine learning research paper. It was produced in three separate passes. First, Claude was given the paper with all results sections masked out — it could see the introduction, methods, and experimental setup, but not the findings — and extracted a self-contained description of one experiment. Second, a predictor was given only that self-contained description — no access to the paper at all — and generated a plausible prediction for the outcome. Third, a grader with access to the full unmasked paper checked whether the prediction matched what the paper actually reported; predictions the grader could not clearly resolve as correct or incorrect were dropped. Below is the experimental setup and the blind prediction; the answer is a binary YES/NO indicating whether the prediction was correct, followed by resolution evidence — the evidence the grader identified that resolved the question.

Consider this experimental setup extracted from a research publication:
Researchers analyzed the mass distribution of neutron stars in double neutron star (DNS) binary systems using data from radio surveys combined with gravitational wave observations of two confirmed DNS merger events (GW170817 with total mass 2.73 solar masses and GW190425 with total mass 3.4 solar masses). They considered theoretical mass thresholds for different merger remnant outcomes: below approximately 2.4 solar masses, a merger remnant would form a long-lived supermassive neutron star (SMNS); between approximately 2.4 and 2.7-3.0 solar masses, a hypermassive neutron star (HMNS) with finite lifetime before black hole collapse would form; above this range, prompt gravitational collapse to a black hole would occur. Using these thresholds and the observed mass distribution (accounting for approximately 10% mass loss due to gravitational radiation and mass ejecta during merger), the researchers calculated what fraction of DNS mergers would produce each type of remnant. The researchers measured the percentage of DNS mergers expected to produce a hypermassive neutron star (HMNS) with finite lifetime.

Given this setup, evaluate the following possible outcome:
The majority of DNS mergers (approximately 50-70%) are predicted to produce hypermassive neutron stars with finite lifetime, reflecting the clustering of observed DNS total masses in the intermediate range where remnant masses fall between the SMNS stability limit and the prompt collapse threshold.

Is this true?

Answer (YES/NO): NO